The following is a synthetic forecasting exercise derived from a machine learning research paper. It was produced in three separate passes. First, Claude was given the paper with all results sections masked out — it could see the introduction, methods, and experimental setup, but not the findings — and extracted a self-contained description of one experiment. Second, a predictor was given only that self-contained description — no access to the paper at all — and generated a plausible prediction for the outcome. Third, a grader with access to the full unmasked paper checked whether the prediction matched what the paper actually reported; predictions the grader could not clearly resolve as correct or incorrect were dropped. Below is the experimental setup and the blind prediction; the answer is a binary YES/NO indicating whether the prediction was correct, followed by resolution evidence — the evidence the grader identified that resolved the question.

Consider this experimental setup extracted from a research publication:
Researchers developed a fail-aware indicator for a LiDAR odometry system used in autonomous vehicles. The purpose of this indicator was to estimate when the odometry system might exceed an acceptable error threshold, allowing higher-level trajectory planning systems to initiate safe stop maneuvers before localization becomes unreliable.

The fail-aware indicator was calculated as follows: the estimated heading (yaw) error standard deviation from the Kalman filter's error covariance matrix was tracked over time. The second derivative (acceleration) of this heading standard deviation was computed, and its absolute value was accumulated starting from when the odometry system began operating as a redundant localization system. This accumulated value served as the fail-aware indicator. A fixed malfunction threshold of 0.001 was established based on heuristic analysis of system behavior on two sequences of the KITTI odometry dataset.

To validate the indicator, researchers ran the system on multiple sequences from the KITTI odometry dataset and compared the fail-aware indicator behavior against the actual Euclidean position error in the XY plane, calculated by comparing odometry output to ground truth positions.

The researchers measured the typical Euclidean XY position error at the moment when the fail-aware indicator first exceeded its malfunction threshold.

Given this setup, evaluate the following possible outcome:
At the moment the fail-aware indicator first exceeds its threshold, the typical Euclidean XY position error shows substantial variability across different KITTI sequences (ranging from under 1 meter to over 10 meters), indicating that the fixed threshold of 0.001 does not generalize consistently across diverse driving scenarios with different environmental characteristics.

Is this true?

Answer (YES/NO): NO